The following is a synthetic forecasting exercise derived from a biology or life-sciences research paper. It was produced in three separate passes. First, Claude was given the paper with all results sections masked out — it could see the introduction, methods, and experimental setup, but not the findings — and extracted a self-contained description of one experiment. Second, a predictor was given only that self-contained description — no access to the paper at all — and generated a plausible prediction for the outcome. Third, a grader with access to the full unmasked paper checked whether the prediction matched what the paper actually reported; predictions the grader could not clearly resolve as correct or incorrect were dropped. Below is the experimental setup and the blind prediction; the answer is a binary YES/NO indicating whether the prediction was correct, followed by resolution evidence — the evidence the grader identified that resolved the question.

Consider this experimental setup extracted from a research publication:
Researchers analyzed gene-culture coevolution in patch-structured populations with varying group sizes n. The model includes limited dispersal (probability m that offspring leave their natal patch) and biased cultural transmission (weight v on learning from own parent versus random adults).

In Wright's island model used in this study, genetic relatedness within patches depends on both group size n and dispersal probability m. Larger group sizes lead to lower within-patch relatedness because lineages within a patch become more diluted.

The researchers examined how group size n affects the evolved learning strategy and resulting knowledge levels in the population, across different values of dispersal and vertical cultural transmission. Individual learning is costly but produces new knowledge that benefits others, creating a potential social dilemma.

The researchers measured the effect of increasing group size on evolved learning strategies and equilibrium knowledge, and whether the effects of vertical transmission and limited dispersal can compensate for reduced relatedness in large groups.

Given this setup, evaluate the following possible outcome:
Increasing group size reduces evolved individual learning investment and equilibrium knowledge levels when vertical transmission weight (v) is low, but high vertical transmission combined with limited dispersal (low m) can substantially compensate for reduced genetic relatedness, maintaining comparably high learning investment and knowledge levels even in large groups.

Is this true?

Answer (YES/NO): YES